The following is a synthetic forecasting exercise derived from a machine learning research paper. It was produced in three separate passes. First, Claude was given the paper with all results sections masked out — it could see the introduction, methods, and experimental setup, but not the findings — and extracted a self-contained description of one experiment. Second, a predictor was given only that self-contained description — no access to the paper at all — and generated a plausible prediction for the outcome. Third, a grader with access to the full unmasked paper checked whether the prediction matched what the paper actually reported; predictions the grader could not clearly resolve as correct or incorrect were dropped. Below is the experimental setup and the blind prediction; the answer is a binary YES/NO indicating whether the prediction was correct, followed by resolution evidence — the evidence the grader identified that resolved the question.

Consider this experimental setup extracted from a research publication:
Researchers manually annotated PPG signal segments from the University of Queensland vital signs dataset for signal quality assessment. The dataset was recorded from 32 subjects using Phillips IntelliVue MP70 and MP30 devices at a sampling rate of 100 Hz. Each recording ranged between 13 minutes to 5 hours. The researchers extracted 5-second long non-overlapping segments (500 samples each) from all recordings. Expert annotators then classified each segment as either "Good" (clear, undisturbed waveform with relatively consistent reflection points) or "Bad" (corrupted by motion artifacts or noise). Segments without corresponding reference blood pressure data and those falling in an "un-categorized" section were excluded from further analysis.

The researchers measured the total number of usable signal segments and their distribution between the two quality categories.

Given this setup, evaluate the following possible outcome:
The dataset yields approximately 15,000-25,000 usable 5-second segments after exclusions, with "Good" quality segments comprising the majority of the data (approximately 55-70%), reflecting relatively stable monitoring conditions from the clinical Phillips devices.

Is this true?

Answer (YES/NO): NO